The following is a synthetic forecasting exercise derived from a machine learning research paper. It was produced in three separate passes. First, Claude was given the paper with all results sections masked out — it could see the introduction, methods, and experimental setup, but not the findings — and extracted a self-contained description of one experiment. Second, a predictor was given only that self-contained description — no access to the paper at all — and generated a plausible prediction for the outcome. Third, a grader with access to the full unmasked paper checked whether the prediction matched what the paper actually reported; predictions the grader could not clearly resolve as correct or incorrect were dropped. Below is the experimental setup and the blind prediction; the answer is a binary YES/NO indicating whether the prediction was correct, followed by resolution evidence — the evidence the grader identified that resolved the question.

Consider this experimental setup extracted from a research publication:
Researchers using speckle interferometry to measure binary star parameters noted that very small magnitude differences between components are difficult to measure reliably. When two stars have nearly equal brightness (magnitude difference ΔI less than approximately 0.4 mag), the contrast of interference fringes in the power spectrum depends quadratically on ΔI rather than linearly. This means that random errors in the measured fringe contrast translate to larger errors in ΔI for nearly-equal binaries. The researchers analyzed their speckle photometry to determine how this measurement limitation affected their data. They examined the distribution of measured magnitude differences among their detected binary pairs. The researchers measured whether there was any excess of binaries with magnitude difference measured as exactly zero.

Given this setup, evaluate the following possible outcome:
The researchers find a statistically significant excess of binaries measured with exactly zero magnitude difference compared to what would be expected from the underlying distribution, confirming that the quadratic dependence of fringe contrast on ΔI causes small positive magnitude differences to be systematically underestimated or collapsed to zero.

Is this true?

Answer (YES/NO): YES